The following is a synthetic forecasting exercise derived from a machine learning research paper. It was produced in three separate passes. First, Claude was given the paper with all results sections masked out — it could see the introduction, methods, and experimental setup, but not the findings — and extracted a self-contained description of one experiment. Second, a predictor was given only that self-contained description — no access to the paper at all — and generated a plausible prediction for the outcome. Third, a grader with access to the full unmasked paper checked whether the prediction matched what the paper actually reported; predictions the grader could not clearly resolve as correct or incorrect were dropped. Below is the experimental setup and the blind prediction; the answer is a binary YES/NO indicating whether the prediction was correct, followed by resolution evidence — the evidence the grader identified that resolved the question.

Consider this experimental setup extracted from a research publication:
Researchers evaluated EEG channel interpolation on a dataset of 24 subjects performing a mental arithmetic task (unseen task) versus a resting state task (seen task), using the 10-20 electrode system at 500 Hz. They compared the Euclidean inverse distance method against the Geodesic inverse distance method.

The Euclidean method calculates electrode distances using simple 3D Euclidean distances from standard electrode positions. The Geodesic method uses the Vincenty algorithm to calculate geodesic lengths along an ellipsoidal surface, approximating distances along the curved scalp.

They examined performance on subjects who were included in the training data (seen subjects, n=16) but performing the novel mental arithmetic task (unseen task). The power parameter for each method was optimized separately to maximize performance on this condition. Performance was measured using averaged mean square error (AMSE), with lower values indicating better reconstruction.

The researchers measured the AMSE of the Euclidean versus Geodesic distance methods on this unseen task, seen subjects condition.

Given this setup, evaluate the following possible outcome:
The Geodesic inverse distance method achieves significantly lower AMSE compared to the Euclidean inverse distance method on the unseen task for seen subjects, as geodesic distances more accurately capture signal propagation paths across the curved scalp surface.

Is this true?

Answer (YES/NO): NO